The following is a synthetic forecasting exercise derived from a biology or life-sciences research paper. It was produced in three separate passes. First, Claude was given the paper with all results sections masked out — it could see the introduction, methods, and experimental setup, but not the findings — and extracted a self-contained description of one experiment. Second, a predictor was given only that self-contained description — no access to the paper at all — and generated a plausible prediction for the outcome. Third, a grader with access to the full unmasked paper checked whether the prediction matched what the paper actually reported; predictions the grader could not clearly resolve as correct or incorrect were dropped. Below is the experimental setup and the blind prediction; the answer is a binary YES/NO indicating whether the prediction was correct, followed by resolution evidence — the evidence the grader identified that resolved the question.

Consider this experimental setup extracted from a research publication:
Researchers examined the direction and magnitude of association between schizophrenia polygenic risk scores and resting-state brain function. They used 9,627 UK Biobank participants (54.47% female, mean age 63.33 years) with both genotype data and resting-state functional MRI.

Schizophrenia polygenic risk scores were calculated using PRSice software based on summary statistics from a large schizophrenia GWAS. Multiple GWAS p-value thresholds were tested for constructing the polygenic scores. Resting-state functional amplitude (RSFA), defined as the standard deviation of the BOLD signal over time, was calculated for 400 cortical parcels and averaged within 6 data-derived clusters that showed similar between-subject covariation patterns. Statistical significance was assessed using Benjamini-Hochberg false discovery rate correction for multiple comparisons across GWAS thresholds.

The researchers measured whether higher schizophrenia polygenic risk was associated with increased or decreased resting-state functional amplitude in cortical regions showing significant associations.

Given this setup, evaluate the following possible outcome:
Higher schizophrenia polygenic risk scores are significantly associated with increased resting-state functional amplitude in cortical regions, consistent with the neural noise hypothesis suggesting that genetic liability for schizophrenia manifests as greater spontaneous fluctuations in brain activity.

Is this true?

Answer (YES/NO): NO